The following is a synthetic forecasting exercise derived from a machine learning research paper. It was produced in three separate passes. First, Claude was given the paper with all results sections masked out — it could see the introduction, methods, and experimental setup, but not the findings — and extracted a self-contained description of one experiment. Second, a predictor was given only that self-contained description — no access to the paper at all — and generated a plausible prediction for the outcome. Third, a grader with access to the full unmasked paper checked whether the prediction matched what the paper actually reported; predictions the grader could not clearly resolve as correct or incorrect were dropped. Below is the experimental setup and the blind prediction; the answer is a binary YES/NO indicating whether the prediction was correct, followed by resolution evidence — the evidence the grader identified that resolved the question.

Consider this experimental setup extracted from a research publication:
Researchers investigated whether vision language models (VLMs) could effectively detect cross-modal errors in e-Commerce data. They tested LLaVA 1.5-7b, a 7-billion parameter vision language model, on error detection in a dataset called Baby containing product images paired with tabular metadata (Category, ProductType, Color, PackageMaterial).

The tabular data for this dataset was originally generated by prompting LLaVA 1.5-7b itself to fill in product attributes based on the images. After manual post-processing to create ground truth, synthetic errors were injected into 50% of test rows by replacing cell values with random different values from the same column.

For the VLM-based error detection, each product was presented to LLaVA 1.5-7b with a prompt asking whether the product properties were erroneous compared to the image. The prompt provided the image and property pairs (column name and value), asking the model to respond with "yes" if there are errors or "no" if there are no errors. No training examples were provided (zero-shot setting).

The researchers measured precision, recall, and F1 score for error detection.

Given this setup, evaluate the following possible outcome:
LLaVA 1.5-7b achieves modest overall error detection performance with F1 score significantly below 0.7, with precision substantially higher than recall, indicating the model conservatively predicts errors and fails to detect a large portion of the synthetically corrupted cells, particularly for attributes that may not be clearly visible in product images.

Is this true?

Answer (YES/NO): NO